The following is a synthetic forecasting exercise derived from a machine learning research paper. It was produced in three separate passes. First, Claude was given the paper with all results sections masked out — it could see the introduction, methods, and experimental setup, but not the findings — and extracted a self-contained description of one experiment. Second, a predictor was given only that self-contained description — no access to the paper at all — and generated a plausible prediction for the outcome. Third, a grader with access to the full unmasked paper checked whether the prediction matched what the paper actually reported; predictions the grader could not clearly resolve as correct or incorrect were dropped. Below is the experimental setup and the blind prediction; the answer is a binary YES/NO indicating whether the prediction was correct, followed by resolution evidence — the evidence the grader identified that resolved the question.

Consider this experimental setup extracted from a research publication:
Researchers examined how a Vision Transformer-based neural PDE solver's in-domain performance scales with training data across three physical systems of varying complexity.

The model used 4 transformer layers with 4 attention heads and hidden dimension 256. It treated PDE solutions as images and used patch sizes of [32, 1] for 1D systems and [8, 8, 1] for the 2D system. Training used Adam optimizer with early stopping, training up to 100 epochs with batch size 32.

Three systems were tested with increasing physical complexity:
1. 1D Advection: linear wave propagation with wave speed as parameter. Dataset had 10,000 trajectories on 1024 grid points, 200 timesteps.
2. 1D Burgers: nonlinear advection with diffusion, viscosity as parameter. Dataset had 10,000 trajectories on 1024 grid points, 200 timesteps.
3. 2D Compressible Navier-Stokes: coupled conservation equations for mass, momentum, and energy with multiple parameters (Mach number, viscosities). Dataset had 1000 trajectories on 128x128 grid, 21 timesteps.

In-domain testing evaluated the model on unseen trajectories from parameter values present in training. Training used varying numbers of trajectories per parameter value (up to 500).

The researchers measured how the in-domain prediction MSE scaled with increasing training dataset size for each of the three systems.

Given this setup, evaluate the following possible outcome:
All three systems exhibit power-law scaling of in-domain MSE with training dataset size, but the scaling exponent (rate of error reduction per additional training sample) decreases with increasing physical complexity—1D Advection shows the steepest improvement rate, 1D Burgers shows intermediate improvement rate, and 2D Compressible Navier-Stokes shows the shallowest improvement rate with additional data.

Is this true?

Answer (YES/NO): NO